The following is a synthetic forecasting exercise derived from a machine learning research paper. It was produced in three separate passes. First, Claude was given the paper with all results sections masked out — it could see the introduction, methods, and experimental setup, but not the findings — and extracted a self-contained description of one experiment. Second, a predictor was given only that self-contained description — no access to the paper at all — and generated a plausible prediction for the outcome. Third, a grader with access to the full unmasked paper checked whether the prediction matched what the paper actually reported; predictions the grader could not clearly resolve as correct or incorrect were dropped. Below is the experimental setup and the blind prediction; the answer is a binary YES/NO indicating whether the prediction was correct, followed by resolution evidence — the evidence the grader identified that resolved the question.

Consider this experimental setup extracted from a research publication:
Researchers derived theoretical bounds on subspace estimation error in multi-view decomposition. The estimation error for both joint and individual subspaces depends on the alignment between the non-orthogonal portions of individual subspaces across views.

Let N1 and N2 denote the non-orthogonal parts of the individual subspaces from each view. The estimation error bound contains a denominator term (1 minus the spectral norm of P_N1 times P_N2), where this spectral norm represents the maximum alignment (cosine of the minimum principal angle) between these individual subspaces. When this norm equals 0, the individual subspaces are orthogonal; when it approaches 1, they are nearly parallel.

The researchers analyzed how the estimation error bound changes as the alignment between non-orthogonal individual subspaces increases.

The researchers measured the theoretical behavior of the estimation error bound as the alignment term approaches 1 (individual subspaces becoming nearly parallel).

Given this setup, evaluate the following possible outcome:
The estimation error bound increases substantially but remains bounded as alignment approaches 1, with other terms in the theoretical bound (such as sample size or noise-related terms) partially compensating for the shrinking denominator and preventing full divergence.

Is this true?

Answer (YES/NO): NO